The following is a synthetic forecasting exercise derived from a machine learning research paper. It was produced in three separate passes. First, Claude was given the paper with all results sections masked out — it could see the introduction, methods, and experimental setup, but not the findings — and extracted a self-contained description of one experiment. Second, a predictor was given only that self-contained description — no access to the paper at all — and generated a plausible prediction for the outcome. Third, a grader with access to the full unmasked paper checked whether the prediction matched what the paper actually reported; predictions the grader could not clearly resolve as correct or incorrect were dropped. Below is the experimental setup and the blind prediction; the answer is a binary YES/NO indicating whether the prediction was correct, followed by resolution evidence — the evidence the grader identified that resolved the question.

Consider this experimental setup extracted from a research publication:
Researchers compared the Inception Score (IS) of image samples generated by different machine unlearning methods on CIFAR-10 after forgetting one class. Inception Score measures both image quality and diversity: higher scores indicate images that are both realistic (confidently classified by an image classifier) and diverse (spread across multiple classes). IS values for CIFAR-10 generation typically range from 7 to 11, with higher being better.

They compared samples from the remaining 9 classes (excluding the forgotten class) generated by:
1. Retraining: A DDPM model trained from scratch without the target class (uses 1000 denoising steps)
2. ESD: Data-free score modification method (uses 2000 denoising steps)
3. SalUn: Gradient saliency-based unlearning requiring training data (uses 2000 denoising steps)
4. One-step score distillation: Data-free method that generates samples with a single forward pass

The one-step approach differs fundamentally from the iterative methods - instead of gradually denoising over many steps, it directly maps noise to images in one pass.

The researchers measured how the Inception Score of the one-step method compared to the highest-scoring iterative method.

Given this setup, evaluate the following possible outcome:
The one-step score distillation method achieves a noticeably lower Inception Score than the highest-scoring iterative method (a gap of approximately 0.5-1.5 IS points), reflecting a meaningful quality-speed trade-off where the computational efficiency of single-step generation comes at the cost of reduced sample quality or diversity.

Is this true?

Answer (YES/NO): NO